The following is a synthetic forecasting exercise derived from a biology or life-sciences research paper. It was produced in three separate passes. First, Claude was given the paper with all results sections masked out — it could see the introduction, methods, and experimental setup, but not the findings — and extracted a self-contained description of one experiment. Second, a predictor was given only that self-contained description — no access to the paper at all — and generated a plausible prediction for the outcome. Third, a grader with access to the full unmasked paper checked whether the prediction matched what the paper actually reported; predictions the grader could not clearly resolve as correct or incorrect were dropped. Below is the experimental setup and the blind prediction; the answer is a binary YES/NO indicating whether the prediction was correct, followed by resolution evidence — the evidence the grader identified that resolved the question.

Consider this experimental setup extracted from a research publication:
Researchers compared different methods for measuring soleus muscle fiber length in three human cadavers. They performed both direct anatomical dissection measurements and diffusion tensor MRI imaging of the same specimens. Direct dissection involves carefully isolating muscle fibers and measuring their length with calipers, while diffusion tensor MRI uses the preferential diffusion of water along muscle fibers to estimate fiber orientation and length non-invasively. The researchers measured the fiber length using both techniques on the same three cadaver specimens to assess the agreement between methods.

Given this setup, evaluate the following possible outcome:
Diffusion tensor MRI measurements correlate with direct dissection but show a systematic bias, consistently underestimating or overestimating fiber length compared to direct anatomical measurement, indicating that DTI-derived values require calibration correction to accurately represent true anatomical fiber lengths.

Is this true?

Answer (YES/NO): NO